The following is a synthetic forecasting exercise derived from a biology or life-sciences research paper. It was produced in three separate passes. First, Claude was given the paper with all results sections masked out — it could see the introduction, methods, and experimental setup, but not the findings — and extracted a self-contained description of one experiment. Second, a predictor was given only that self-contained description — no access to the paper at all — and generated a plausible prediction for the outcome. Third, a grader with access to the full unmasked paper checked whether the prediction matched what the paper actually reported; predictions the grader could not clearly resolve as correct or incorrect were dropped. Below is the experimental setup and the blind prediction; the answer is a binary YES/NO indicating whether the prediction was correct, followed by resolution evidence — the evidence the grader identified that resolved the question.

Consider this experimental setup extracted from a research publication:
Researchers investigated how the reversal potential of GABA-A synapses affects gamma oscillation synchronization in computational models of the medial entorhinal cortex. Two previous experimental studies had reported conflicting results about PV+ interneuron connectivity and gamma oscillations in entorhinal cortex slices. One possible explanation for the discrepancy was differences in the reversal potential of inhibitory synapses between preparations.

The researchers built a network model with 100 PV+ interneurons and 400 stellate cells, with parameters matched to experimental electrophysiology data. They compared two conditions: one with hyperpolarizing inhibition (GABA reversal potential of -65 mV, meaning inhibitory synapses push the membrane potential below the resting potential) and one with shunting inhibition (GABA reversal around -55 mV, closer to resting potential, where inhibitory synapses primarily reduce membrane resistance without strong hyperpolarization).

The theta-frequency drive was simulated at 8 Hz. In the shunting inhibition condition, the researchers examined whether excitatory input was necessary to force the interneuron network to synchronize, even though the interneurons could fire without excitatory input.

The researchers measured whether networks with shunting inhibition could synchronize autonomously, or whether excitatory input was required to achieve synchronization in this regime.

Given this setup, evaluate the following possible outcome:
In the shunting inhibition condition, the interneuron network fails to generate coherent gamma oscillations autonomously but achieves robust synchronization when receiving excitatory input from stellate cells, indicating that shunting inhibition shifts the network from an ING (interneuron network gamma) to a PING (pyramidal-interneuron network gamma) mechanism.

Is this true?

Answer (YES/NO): YES